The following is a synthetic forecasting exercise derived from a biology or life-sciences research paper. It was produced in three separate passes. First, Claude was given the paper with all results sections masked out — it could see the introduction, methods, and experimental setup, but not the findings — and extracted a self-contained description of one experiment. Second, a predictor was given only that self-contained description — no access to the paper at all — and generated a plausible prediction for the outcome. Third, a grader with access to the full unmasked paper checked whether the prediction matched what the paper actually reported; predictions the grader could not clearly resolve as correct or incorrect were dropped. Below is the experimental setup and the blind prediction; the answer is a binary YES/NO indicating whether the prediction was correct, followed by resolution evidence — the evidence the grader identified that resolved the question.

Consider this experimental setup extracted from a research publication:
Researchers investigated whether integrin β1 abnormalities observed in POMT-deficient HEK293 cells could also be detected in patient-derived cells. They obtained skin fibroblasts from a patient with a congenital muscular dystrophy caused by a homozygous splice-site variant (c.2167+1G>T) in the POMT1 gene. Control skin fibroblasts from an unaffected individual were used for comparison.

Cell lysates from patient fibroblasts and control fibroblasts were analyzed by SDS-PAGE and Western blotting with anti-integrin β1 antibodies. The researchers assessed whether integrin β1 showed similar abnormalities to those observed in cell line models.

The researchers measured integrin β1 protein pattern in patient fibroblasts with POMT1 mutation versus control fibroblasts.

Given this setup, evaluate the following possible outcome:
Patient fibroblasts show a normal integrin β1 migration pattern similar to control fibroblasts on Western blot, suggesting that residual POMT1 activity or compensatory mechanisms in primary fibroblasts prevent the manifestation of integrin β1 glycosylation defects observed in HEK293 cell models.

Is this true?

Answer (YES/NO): NO